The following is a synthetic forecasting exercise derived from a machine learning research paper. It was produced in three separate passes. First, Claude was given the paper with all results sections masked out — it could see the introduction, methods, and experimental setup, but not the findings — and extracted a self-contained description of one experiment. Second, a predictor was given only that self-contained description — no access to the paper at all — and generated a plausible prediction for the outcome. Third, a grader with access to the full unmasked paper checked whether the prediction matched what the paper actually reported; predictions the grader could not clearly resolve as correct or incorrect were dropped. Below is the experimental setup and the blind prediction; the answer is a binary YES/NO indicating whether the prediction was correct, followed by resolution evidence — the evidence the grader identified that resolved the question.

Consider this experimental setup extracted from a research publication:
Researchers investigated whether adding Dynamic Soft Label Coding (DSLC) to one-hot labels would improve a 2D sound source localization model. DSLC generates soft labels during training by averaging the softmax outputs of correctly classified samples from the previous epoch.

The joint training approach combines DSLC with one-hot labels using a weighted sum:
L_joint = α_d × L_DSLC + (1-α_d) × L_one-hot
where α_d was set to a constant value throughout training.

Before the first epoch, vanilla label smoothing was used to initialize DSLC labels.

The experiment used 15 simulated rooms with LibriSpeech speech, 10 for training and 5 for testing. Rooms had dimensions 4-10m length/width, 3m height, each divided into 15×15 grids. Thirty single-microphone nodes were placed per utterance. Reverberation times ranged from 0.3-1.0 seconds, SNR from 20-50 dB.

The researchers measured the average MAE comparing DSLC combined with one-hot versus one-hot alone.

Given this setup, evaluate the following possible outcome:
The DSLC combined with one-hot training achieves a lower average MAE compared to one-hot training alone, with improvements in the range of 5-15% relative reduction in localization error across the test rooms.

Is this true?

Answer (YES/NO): NO